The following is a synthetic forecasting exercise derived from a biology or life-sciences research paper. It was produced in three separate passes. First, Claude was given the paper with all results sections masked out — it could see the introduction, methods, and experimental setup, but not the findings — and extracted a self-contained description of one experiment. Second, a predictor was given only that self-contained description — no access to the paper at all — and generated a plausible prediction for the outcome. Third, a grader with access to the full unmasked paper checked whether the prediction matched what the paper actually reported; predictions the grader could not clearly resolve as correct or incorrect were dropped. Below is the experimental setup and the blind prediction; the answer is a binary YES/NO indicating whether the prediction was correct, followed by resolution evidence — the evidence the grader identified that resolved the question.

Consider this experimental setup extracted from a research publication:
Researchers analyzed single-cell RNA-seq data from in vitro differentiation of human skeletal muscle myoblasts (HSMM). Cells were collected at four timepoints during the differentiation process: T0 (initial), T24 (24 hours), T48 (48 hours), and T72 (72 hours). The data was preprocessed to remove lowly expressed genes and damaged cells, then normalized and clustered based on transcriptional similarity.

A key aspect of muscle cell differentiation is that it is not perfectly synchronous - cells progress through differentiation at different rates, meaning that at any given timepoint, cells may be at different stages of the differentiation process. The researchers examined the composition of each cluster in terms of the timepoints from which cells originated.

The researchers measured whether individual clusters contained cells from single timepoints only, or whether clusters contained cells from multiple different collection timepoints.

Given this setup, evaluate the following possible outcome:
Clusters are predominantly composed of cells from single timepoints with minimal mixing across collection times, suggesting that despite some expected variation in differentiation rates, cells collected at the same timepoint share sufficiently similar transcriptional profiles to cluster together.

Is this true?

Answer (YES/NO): NO